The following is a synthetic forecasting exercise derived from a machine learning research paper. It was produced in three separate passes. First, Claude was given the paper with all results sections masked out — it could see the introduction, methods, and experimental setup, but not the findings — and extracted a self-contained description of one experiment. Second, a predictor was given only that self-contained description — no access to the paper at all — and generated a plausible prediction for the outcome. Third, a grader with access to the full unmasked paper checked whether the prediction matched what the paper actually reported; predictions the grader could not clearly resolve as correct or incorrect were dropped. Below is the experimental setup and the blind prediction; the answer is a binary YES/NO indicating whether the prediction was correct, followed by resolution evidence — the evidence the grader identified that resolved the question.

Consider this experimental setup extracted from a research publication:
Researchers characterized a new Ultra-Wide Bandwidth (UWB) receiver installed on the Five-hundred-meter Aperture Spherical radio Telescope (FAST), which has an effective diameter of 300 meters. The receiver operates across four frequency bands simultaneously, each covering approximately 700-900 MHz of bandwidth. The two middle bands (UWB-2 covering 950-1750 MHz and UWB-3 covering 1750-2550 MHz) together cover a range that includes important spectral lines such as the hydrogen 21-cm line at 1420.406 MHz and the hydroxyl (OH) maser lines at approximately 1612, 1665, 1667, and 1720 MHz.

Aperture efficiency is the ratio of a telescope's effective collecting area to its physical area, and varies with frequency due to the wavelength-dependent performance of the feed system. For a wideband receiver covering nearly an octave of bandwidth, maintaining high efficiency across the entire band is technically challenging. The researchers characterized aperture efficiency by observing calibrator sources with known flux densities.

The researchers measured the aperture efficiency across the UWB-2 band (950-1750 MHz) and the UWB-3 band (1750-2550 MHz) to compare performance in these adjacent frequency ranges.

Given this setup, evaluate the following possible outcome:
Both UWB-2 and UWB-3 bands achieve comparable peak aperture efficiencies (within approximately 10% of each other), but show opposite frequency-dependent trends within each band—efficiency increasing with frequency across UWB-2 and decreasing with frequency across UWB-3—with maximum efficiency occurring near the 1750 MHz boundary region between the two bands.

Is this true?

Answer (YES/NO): NO